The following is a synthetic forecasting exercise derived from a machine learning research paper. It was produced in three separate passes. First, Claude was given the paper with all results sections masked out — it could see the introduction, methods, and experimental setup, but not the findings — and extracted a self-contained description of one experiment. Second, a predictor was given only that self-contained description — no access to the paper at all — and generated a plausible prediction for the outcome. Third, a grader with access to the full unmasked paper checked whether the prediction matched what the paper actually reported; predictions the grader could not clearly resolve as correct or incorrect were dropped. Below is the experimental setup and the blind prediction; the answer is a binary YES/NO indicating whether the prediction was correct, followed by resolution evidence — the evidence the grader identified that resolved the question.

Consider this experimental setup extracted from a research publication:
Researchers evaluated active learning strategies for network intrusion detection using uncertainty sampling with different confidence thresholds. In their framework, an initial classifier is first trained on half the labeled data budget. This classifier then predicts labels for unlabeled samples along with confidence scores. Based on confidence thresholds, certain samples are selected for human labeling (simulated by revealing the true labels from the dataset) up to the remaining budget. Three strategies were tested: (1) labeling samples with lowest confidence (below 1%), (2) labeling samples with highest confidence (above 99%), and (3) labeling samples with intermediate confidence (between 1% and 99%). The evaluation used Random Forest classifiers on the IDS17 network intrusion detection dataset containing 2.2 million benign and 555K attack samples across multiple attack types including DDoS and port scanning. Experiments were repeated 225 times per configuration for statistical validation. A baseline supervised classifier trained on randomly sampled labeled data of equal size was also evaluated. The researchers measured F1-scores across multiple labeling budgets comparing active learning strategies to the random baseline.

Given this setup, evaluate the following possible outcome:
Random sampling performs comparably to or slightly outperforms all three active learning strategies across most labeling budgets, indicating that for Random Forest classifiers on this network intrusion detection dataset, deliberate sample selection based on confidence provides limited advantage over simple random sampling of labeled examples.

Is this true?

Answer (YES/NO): YES